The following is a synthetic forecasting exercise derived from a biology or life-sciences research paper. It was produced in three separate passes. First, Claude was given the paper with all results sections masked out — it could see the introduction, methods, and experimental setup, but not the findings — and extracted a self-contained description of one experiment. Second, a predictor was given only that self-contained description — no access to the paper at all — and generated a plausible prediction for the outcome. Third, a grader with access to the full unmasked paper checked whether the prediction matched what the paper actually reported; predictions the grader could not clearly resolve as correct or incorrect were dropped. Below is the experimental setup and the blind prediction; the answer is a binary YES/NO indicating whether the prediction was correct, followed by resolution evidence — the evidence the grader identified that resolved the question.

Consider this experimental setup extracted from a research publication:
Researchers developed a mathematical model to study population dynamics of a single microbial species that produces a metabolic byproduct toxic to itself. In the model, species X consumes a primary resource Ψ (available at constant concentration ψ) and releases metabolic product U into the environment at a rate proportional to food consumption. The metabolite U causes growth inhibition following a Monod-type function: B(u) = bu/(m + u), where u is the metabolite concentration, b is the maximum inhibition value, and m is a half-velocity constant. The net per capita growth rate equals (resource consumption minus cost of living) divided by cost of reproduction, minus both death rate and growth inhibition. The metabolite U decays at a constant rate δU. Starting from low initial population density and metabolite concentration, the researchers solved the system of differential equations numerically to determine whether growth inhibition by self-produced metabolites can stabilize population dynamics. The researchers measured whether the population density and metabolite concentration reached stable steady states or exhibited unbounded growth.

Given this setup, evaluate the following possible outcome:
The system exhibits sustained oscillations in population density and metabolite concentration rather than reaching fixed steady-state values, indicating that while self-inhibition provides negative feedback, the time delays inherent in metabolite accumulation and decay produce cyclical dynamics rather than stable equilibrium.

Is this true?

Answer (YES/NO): NO